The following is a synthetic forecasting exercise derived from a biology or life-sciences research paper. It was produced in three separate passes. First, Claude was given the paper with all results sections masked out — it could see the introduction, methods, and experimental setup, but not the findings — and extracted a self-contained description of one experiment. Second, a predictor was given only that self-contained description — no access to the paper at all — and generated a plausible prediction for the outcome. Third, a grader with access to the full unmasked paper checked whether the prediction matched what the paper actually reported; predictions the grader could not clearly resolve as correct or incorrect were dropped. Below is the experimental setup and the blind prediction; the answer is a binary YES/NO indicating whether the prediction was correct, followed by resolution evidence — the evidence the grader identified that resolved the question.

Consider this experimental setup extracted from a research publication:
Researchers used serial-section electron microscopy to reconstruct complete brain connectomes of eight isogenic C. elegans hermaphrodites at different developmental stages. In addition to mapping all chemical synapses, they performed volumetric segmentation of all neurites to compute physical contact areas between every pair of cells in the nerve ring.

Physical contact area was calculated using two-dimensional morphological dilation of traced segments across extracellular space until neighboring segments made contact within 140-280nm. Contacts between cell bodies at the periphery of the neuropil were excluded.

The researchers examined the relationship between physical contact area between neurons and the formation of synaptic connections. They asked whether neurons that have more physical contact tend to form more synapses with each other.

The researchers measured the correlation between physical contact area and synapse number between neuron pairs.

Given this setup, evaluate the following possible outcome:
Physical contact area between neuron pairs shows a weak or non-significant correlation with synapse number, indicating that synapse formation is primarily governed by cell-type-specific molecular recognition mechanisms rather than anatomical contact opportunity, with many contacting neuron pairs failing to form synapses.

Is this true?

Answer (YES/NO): NO